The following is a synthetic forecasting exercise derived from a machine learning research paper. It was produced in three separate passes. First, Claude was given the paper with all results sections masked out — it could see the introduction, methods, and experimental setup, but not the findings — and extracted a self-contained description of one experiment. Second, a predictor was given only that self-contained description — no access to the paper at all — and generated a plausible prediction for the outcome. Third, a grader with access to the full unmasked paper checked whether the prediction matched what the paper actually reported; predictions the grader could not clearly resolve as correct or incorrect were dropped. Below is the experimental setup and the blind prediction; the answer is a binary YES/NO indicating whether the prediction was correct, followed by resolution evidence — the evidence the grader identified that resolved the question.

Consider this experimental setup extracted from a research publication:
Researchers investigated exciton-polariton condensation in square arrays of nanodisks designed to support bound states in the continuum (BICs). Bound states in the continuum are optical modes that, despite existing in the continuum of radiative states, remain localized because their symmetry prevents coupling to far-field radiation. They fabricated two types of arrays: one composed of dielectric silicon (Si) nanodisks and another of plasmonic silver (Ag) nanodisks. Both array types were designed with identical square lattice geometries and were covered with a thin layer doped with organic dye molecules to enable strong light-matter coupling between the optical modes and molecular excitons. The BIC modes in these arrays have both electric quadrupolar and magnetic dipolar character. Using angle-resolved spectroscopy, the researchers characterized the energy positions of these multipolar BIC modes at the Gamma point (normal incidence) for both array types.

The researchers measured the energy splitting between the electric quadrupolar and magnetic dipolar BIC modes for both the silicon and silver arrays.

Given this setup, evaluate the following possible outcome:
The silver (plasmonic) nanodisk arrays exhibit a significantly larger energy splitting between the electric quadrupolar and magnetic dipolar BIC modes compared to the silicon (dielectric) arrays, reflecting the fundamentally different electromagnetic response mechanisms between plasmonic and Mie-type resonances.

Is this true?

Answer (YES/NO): NO